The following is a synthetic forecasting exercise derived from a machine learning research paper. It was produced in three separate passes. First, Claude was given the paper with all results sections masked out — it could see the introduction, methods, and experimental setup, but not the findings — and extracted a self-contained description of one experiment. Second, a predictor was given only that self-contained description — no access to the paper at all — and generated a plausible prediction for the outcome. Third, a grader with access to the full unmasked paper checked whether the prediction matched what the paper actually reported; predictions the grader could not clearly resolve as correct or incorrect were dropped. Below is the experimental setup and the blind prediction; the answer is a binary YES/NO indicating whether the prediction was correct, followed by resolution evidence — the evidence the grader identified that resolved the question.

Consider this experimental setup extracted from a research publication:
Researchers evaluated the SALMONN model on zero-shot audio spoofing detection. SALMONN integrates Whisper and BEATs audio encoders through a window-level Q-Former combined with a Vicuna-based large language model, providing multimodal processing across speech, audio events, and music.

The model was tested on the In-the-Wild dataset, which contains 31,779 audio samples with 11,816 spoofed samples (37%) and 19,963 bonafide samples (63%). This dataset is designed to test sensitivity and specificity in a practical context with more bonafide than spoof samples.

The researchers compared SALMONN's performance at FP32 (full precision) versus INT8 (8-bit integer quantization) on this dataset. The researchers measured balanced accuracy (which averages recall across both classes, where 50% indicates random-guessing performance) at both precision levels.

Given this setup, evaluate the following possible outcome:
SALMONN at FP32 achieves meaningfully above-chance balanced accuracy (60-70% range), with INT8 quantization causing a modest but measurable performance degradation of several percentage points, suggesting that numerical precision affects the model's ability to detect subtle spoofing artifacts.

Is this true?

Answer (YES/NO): NO